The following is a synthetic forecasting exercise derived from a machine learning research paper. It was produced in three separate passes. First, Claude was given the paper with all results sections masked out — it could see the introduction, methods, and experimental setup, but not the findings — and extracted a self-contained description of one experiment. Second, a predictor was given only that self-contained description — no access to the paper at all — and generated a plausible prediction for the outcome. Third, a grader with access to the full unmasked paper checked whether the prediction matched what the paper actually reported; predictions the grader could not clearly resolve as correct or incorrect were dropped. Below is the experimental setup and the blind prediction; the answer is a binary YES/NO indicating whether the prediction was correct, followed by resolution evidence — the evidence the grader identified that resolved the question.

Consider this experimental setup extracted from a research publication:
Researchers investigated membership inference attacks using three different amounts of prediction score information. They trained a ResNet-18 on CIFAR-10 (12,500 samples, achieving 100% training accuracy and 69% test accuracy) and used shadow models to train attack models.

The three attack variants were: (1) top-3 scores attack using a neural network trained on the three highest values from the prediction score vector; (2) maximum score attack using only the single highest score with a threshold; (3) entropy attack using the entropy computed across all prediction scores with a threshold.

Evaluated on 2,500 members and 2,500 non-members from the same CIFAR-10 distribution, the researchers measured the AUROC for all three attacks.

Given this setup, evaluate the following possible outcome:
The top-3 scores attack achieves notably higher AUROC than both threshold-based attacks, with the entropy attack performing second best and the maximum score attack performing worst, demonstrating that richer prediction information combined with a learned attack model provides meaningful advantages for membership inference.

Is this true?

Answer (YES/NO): NO